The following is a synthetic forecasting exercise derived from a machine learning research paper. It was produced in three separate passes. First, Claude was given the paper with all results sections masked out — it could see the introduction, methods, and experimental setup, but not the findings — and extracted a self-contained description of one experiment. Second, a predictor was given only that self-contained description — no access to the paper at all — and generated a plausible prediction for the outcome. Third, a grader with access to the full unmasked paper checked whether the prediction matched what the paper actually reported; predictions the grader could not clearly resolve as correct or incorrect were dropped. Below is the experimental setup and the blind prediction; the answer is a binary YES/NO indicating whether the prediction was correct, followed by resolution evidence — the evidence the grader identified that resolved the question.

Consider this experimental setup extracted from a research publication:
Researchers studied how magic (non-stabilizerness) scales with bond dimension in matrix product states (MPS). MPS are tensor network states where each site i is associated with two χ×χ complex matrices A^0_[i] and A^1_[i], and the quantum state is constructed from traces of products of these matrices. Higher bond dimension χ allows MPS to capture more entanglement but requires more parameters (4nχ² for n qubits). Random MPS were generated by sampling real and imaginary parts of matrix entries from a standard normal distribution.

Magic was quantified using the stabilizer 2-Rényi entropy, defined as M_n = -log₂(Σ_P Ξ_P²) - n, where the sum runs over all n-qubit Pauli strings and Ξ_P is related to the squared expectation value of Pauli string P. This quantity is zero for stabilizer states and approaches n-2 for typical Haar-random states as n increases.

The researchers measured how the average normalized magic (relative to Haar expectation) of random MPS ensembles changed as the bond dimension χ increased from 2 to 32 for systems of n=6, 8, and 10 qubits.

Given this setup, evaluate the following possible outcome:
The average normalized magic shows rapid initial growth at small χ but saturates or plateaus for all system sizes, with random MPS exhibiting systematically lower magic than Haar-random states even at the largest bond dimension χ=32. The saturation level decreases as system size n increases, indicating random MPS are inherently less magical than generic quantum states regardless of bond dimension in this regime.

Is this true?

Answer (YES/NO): NO